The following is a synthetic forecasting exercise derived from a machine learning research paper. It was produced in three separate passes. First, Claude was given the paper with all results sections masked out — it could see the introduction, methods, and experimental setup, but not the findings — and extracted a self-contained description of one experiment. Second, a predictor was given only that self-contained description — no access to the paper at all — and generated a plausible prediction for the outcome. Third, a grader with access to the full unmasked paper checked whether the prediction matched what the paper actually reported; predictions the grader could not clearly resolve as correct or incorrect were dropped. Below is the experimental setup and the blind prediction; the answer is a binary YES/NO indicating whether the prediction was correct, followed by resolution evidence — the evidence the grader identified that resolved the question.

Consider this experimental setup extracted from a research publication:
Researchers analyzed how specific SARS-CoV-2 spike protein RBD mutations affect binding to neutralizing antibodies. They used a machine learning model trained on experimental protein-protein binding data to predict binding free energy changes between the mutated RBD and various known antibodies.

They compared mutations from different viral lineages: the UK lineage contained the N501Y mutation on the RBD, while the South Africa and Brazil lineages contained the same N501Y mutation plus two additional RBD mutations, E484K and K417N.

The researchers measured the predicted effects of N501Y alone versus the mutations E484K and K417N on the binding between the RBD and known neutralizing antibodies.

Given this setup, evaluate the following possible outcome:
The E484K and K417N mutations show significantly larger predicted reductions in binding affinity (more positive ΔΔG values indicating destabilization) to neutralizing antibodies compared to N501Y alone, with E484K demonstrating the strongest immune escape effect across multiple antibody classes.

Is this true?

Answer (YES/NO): YES